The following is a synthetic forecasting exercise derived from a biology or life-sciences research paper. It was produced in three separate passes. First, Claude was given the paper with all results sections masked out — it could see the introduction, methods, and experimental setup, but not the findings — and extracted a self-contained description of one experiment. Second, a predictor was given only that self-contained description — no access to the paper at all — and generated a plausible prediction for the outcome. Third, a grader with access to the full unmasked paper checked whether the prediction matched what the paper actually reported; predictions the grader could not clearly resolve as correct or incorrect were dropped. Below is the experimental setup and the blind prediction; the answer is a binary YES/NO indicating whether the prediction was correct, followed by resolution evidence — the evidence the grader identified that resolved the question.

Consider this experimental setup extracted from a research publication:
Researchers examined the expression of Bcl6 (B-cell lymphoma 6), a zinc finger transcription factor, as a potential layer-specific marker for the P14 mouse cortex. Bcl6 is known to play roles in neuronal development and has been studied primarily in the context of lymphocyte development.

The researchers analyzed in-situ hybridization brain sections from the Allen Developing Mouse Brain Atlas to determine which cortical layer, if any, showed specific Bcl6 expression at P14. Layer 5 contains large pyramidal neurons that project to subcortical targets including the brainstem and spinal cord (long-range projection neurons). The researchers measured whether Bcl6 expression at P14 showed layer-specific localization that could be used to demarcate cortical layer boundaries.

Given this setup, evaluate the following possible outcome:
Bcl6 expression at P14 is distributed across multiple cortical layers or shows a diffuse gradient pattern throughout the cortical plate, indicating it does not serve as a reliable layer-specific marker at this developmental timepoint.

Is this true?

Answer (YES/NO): NO